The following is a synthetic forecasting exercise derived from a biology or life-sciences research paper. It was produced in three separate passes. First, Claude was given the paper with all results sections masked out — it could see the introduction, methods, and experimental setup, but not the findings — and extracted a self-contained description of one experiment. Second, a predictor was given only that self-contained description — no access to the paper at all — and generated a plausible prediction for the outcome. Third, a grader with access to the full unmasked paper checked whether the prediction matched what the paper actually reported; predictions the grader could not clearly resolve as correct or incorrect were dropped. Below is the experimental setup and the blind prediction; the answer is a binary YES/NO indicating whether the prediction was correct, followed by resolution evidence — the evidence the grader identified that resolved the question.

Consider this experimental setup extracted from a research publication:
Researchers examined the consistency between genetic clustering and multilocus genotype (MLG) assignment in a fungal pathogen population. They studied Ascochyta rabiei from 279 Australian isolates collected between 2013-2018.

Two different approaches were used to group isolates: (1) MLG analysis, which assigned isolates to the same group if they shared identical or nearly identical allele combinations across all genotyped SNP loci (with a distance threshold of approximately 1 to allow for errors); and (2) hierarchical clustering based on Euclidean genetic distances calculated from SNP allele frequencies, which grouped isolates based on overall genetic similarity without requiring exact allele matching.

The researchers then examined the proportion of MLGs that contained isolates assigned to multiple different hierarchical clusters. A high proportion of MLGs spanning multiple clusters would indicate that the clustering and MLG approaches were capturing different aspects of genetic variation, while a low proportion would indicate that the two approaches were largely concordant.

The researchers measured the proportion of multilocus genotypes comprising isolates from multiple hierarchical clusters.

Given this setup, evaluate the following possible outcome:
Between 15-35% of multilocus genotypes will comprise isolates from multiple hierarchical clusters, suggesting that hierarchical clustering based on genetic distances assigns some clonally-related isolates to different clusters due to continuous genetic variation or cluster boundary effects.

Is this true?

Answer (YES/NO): NO